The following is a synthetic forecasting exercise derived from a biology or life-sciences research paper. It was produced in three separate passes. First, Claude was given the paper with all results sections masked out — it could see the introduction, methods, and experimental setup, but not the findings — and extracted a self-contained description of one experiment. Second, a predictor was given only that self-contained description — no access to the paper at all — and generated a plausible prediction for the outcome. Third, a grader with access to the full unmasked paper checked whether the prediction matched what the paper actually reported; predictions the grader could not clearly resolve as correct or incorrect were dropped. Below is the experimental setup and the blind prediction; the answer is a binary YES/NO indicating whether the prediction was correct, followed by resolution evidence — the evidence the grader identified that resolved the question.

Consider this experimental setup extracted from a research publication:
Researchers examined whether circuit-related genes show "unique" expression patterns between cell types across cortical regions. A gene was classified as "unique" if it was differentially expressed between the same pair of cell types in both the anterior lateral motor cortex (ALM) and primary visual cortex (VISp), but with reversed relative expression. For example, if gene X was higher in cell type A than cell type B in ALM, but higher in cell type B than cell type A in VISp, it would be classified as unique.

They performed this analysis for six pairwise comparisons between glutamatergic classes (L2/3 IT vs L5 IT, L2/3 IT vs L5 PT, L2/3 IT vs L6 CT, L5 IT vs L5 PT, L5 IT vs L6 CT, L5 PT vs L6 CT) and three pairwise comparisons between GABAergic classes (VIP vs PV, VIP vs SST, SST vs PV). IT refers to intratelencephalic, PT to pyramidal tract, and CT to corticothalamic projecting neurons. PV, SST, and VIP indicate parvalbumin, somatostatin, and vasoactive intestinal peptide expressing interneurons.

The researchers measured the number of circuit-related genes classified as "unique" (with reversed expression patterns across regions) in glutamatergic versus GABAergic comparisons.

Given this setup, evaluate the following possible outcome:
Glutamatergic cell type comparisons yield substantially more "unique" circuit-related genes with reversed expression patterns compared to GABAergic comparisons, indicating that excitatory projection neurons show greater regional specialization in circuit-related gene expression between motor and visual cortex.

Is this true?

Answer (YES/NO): YES